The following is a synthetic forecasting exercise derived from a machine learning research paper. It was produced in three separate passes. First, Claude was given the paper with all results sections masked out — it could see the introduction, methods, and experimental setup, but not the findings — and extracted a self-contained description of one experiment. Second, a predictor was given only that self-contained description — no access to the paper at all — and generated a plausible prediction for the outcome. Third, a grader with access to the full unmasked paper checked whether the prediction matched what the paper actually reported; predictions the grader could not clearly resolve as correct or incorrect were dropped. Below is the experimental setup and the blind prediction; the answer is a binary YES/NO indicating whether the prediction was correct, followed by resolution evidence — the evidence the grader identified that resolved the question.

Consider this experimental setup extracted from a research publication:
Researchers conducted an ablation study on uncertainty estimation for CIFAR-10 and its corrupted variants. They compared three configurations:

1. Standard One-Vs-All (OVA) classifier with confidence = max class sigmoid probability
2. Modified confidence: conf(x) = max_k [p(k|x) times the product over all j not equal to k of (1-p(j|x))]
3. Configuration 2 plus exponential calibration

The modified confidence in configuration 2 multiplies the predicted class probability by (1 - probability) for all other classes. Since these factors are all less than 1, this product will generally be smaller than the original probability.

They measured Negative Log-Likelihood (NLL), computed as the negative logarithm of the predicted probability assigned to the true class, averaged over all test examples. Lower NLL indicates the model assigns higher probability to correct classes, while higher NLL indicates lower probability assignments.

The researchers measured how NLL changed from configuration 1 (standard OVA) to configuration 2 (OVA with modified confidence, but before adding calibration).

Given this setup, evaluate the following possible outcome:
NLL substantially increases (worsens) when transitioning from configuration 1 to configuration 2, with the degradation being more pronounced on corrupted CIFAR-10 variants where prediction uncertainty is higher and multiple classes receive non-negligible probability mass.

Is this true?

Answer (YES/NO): NO